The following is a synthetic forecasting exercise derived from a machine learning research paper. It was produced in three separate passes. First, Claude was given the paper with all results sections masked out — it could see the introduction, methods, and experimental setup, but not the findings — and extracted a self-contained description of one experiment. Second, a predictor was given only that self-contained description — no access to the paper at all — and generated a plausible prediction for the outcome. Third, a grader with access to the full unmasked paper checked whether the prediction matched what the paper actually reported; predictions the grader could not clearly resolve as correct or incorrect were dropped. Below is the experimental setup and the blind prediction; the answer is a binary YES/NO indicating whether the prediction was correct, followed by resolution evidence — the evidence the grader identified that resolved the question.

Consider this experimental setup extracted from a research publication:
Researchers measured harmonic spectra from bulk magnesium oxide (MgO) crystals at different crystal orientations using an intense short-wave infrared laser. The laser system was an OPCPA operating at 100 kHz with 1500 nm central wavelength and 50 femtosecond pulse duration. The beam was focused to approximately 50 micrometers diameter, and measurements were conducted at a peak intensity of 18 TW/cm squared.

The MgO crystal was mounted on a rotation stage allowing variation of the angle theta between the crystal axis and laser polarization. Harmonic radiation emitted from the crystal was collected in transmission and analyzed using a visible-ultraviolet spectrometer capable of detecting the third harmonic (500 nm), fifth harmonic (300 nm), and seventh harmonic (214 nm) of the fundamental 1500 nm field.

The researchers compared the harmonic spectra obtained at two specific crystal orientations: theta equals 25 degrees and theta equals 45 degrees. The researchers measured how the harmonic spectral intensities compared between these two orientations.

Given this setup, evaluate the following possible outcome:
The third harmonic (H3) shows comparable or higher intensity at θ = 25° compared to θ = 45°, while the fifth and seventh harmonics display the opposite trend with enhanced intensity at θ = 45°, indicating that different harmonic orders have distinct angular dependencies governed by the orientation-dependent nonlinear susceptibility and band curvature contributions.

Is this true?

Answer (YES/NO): NO